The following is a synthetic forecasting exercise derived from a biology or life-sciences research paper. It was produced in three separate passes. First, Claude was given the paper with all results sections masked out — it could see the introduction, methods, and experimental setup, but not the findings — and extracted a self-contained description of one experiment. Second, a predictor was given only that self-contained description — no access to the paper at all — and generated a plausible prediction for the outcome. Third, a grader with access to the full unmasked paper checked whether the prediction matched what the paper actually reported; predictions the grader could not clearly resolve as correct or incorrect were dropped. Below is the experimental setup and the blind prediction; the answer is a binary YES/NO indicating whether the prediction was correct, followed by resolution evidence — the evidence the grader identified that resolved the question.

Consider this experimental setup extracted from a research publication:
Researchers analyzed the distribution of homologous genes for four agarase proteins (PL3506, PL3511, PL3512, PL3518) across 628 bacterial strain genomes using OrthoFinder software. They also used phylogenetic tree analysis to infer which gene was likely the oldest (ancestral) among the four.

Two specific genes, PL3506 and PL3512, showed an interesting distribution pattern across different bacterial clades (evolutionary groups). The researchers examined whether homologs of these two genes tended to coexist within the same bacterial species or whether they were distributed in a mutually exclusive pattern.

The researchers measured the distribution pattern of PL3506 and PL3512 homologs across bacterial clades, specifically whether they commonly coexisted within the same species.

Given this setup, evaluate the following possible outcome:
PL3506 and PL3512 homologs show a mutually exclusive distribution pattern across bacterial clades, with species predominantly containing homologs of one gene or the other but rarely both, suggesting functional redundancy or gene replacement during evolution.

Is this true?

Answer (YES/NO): YES